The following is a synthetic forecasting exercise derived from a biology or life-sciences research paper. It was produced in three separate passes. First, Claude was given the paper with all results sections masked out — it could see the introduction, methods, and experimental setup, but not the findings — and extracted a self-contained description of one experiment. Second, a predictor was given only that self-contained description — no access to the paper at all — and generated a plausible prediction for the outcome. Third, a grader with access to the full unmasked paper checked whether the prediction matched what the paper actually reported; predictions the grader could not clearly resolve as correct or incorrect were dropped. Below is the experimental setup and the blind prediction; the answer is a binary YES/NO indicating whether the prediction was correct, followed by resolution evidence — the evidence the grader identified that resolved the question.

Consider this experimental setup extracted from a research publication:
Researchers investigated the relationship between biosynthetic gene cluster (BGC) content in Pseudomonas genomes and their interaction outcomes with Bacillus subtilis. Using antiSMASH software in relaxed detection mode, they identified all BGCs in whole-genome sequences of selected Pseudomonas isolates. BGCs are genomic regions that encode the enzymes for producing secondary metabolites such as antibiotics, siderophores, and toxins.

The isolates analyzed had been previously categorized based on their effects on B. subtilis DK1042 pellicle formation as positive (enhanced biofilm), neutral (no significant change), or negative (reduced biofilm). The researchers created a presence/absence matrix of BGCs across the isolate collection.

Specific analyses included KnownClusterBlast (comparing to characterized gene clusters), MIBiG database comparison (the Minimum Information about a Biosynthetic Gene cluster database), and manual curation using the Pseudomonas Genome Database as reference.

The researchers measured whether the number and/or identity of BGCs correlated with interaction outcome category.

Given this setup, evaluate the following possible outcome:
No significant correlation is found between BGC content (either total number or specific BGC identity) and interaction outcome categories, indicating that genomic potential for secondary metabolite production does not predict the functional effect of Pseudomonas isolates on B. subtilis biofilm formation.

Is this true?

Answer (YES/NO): NO